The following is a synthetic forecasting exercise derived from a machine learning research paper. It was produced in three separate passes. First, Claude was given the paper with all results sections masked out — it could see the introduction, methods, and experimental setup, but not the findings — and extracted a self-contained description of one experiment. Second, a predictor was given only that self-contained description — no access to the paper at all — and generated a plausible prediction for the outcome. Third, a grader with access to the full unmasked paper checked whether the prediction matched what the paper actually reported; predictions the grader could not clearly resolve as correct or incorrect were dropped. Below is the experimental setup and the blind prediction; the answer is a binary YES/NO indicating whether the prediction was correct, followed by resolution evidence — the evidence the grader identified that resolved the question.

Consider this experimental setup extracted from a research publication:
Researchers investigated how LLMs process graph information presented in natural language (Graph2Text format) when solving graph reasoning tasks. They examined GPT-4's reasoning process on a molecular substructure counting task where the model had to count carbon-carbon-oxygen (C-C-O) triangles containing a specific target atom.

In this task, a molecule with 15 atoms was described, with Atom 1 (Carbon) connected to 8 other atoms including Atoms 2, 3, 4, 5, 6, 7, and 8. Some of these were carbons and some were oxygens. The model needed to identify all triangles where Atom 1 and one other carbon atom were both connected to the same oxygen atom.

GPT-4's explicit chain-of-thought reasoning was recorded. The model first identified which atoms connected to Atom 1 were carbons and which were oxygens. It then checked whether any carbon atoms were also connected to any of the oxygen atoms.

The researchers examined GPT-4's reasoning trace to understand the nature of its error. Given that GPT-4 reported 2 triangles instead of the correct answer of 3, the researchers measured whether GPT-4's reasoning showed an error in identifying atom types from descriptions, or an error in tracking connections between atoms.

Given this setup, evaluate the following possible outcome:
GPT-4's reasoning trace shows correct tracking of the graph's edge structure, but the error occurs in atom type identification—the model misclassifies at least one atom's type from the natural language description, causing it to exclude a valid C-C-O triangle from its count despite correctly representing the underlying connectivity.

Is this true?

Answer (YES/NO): NO